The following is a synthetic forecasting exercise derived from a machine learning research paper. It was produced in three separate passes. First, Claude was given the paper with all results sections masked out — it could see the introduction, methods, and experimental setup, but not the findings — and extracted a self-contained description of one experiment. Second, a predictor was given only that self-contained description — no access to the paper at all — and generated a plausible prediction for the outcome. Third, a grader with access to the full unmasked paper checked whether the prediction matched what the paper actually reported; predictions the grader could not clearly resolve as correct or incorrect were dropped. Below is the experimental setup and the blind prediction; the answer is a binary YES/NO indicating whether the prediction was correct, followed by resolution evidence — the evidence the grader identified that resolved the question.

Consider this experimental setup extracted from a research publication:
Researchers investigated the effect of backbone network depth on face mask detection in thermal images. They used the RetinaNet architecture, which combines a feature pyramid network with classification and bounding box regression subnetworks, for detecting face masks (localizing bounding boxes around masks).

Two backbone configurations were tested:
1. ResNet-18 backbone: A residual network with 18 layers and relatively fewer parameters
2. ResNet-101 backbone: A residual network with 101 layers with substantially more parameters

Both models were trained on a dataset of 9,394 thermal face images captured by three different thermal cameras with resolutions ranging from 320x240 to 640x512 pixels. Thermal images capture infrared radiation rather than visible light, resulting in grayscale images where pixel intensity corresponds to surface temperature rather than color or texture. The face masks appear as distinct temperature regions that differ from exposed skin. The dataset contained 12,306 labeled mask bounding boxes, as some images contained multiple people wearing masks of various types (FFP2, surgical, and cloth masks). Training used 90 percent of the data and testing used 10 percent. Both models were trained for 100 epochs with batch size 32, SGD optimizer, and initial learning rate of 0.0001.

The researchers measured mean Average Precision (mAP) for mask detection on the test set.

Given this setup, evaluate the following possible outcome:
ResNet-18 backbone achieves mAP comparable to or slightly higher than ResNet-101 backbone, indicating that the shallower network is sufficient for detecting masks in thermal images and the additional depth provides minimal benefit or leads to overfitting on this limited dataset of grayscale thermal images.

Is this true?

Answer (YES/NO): NO